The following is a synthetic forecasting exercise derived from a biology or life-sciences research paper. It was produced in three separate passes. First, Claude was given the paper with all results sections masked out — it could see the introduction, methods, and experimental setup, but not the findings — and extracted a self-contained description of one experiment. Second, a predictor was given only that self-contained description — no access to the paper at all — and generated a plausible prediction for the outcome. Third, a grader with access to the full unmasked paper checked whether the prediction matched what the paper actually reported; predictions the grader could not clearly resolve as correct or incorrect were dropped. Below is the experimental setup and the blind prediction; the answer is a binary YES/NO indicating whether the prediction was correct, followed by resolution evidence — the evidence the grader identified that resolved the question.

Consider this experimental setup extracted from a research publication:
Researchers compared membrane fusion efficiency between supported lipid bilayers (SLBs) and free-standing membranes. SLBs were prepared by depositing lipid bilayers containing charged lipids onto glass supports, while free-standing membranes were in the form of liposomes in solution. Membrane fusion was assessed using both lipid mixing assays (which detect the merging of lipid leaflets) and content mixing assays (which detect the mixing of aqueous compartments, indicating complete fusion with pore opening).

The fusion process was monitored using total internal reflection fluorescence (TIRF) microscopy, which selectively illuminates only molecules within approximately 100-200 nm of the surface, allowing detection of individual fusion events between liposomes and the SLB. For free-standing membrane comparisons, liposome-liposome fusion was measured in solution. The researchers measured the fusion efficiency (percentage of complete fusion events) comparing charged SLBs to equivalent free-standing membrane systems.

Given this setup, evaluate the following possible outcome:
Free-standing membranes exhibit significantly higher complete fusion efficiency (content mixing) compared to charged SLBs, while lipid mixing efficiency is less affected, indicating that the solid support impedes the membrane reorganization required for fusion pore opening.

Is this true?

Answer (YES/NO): NO